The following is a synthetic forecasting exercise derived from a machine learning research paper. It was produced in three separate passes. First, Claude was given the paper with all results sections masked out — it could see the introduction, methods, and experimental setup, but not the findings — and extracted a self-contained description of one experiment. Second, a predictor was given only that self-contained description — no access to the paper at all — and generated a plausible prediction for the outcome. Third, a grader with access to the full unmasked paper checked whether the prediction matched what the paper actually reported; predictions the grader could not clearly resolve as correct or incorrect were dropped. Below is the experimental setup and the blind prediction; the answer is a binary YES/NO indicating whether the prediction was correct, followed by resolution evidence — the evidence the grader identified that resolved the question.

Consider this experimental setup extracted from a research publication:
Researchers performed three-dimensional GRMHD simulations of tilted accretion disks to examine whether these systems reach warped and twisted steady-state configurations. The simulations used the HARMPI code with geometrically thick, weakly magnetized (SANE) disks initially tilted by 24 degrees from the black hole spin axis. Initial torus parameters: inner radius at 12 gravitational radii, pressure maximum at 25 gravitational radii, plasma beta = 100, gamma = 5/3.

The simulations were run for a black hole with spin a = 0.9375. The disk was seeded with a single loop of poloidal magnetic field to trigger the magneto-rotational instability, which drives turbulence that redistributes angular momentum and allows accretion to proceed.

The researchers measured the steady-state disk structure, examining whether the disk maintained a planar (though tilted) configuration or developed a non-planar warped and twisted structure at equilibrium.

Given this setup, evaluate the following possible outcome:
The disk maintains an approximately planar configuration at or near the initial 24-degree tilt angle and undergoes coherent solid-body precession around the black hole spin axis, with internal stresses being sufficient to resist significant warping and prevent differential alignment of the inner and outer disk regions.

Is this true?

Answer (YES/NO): NO